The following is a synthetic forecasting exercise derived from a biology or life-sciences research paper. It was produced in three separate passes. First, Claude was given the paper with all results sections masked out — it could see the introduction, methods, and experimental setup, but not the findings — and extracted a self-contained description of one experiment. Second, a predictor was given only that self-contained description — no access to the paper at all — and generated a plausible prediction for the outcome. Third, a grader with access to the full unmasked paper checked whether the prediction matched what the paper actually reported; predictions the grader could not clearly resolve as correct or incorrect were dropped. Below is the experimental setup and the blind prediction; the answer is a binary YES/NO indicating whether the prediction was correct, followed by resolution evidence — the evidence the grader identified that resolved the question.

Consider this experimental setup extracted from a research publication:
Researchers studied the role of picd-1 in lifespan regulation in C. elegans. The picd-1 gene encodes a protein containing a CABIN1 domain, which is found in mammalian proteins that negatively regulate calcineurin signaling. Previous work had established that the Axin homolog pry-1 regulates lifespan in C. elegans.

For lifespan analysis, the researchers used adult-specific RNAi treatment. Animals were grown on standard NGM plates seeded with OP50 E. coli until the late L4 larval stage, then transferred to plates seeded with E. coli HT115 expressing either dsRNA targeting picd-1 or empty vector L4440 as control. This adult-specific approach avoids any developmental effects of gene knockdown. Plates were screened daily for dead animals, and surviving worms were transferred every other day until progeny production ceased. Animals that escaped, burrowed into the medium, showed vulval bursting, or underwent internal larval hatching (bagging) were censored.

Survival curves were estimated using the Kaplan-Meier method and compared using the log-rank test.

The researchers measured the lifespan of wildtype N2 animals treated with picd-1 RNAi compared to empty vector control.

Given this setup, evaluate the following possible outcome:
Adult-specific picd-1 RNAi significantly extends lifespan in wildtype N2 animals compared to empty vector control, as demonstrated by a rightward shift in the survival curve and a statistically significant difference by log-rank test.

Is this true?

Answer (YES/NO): NO